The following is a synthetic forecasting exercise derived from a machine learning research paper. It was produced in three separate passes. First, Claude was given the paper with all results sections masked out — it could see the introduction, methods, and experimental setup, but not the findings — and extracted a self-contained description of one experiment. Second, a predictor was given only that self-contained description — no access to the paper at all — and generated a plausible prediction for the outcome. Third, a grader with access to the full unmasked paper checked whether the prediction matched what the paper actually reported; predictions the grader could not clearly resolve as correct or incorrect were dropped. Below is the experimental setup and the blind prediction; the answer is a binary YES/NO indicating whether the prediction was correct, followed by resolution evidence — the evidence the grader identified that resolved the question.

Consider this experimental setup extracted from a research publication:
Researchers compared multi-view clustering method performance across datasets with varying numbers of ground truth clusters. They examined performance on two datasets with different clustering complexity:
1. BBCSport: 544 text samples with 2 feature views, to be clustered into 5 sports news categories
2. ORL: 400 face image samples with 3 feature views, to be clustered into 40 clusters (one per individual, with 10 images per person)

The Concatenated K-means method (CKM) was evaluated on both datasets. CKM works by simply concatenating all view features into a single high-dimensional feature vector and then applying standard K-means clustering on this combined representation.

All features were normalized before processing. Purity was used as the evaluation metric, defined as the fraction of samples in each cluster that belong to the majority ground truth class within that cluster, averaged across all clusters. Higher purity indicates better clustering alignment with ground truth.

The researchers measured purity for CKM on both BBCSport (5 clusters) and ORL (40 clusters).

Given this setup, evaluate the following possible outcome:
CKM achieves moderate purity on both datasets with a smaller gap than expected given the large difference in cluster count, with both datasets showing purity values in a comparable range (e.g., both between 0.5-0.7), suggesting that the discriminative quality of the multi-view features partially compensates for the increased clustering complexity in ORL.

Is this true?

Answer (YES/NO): NO